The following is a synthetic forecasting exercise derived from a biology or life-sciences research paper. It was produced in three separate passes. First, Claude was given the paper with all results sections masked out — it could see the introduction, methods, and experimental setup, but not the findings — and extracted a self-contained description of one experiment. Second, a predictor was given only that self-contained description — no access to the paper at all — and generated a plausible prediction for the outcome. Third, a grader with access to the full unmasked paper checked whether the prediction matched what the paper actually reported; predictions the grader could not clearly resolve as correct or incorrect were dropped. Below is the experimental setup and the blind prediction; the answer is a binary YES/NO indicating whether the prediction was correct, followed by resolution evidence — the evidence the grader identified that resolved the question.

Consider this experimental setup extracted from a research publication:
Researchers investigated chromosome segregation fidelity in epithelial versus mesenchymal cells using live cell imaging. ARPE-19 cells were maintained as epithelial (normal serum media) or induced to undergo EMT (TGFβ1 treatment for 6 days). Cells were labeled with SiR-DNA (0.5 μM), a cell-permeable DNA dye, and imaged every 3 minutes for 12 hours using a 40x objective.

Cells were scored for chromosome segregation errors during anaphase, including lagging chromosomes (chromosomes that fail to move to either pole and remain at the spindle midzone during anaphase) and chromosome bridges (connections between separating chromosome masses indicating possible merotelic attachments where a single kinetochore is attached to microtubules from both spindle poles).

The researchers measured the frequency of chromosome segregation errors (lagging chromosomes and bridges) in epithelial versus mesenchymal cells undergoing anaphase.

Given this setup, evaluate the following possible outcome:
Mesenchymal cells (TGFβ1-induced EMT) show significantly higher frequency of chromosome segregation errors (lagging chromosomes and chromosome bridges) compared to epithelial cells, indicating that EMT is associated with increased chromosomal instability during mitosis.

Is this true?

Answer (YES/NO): YES